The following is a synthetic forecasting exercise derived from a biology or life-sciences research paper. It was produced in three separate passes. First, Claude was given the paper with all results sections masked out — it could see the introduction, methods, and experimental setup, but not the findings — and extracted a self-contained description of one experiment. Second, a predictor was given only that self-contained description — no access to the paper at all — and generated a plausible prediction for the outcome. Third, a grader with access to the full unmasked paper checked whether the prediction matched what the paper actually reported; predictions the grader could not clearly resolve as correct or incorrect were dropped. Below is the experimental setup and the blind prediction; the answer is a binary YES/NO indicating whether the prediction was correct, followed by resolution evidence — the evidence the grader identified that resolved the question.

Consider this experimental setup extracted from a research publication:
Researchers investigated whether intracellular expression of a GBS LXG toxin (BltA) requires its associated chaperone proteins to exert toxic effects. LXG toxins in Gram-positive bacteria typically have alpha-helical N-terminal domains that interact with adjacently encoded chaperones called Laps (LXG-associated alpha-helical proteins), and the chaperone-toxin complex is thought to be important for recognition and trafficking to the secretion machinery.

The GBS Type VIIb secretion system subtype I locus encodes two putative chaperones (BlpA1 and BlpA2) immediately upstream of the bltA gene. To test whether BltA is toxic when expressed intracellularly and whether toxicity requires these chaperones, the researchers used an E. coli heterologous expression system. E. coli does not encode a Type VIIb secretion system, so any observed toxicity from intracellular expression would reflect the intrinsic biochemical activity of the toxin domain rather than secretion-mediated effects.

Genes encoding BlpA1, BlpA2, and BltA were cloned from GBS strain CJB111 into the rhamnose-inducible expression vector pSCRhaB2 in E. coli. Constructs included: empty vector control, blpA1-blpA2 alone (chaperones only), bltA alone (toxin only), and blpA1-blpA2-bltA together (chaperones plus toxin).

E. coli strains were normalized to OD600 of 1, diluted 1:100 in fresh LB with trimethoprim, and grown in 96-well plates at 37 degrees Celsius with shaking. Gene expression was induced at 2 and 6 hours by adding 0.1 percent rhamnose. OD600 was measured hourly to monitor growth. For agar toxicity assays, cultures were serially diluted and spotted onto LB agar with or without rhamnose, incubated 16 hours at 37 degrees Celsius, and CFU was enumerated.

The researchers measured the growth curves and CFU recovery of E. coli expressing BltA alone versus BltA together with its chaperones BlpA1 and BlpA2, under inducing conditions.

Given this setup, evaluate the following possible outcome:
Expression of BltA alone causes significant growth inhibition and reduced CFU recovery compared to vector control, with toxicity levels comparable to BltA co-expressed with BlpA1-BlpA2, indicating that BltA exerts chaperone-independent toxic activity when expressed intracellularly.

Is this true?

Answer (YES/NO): NO